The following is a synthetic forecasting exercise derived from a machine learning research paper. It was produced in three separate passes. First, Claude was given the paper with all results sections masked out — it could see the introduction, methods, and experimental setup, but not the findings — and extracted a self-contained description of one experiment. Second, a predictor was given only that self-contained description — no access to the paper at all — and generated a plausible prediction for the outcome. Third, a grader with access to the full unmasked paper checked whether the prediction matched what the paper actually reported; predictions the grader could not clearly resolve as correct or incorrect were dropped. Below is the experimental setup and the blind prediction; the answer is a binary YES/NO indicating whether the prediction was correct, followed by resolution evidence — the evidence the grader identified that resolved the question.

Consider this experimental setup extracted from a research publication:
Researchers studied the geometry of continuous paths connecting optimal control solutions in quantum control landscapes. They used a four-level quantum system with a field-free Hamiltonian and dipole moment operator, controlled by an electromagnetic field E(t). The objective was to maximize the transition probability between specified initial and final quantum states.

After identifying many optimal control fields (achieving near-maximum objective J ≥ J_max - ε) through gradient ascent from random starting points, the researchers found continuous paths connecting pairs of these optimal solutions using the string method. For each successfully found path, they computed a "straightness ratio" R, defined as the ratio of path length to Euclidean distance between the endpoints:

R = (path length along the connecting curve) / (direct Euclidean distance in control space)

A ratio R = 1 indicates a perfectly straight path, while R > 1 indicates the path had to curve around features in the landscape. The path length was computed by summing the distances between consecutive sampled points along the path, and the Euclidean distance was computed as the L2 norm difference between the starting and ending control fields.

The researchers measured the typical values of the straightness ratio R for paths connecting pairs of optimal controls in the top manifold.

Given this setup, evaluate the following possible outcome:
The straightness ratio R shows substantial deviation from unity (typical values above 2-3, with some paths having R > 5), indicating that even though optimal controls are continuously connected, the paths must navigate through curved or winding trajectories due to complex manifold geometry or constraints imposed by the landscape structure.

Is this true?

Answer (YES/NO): NO